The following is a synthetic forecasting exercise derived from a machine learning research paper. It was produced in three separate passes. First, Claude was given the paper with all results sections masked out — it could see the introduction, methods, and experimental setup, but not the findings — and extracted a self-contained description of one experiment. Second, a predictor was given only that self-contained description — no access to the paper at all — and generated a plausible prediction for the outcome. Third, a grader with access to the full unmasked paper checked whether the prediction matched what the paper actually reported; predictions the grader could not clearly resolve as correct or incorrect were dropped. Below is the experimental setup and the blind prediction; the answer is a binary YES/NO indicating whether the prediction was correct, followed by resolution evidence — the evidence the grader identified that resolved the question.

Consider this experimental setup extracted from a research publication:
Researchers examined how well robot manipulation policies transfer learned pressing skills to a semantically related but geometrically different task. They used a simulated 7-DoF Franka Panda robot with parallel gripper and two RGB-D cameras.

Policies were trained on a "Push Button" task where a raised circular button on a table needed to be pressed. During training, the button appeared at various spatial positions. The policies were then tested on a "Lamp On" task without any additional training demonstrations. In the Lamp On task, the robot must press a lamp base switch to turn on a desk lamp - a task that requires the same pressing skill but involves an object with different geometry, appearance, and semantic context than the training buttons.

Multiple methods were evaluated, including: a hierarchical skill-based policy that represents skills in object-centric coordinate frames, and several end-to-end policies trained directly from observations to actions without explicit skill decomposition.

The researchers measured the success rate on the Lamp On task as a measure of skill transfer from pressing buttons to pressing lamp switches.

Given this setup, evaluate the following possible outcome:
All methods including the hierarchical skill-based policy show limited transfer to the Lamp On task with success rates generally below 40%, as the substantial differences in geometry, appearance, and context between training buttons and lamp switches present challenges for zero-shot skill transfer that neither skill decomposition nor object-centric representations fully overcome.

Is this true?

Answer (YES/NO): NO